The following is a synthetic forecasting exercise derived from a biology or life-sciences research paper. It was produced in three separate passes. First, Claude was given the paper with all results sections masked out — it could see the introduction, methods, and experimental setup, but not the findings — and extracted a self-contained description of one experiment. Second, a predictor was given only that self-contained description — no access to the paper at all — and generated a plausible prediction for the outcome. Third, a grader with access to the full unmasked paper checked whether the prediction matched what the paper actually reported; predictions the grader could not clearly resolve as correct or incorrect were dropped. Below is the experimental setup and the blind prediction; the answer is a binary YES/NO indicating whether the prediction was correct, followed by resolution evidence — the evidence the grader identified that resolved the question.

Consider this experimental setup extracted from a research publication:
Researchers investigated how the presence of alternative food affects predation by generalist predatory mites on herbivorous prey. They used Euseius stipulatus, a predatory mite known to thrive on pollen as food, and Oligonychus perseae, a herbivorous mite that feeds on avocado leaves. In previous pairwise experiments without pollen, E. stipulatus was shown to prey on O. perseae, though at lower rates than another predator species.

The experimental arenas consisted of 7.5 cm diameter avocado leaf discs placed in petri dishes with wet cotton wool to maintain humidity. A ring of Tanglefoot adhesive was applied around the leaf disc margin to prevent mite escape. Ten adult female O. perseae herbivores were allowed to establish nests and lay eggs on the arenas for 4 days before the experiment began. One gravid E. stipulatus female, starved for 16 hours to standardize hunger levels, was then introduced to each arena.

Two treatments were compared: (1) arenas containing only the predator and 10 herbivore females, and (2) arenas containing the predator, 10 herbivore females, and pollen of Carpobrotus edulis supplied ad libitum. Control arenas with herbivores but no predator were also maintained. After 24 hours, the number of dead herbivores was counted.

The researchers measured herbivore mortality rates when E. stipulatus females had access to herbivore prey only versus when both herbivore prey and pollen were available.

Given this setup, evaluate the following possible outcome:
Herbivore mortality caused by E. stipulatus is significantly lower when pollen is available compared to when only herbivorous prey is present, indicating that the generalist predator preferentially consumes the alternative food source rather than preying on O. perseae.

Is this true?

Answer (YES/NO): YES